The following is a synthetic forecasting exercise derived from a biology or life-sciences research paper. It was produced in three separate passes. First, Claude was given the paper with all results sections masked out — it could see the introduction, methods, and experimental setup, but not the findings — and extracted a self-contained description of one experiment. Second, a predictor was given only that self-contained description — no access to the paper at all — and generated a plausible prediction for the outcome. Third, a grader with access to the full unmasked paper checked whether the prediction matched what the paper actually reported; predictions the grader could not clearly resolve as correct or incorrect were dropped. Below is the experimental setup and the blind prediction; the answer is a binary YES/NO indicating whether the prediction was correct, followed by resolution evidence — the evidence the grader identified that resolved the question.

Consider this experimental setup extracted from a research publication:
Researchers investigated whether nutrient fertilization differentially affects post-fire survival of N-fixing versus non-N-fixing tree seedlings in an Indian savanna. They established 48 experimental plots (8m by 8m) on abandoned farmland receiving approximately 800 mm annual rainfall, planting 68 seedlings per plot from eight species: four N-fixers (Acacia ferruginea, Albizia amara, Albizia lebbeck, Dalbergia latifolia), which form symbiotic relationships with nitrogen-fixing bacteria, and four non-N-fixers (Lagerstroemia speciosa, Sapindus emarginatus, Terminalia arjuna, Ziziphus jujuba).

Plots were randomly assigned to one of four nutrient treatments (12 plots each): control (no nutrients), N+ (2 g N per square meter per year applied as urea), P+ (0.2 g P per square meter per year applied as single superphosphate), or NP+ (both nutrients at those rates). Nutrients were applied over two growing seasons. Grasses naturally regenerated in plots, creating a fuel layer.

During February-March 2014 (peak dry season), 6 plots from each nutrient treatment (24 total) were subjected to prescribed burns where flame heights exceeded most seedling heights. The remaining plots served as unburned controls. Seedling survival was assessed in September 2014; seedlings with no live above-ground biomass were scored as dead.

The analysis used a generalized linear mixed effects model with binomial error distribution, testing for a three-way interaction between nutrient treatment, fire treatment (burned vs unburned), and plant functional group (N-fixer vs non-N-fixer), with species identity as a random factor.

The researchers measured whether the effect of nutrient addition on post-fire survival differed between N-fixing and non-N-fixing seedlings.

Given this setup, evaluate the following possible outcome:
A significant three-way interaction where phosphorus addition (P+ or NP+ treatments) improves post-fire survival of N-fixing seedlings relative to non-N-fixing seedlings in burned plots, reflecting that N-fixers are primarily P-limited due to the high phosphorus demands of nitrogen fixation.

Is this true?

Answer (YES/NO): NO